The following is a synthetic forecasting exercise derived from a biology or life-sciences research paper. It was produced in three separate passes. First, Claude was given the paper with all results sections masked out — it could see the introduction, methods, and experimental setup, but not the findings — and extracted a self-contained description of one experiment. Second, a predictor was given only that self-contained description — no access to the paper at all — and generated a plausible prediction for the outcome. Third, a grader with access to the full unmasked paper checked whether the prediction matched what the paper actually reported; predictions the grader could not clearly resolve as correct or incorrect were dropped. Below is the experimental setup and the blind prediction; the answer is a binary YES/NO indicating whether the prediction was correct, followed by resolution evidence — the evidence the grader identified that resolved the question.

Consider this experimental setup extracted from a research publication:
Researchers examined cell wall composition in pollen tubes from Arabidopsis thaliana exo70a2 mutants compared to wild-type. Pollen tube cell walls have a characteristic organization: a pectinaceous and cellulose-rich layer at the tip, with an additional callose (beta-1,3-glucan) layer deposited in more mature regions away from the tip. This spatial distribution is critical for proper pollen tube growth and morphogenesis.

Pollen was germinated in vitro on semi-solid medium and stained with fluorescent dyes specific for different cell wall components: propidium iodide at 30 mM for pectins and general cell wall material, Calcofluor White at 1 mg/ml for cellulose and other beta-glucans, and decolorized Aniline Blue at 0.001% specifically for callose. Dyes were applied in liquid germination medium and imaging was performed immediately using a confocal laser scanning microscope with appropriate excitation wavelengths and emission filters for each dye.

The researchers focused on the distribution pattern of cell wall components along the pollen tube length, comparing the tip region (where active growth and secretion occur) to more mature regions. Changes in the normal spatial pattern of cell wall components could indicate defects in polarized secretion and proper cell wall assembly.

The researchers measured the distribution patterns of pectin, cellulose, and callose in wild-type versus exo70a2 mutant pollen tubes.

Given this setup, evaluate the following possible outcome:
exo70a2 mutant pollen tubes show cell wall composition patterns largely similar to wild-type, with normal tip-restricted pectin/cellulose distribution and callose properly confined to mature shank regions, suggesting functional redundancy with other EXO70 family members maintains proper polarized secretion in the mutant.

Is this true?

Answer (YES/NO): NO